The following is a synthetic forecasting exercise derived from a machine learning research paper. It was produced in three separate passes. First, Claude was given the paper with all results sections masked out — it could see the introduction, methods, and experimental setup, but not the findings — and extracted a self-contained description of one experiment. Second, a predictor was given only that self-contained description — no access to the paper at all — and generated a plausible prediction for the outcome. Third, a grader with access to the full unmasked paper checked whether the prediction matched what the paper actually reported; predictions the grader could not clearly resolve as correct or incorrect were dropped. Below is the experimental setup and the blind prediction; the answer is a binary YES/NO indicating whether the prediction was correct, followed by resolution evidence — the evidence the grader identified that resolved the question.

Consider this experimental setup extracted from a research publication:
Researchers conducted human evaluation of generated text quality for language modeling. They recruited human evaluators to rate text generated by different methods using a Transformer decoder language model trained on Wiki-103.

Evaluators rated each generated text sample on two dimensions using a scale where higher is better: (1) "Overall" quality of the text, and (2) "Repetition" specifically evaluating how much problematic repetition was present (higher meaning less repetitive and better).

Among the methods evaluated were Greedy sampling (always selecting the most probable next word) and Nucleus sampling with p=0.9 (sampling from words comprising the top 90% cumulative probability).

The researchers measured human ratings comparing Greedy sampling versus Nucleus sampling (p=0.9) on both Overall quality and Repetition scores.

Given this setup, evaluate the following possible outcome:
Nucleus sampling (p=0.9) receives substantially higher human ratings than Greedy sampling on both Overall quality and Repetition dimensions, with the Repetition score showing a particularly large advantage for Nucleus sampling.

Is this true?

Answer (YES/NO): NO